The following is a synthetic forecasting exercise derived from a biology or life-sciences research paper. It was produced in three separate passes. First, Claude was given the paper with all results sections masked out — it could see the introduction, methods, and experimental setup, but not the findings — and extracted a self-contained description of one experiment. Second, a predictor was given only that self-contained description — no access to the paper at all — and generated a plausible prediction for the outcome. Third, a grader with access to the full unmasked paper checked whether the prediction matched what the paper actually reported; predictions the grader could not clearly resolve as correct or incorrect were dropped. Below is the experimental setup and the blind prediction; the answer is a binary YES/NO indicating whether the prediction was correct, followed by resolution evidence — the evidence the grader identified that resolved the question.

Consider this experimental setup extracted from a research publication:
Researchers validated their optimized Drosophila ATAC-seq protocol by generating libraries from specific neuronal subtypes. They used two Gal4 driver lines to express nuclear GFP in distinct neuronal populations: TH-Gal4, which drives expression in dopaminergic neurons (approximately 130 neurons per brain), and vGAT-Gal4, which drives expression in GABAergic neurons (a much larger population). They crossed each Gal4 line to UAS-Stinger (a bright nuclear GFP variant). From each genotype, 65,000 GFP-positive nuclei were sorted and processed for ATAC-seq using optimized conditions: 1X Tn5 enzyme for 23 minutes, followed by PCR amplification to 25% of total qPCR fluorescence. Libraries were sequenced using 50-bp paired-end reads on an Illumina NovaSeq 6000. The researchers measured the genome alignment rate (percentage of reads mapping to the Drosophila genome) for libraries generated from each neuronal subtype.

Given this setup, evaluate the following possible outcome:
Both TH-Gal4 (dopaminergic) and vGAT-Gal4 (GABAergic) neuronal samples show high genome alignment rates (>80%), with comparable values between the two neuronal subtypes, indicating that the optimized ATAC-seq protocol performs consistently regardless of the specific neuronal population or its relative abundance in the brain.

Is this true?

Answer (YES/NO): NO